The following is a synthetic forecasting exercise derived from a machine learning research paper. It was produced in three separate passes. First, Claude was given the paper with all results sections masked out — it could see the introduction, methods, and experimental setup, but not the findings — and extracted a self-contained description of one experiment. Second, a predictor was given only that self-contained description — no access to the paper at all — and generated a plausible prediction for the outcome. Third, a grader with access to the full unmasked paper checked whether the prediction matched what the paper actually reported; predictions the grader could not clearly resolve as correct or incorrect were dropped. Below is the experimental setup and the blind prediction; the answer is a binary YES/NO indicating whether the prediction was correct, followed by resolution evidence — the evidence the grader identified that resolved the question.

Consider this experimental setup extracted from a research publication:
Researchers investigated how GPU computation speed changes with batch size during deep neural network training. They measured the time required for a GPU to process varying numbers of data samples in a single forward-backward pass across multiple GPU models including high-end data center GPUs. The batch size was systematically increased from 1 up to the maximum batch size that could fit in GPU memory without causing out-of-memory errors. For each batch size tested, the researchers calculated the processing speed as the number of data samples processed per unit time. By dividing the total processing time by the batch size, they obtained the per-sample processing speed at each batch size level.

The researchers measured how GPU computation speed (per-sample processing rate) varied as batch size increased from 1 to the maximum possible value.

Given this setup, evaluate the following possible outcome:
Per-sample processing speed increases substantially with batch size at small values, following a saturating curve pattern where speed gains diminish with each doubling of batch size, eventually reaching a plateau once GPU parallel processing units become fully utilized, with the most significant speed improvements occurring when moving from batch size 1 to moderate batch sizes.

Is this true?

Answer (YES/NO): YES